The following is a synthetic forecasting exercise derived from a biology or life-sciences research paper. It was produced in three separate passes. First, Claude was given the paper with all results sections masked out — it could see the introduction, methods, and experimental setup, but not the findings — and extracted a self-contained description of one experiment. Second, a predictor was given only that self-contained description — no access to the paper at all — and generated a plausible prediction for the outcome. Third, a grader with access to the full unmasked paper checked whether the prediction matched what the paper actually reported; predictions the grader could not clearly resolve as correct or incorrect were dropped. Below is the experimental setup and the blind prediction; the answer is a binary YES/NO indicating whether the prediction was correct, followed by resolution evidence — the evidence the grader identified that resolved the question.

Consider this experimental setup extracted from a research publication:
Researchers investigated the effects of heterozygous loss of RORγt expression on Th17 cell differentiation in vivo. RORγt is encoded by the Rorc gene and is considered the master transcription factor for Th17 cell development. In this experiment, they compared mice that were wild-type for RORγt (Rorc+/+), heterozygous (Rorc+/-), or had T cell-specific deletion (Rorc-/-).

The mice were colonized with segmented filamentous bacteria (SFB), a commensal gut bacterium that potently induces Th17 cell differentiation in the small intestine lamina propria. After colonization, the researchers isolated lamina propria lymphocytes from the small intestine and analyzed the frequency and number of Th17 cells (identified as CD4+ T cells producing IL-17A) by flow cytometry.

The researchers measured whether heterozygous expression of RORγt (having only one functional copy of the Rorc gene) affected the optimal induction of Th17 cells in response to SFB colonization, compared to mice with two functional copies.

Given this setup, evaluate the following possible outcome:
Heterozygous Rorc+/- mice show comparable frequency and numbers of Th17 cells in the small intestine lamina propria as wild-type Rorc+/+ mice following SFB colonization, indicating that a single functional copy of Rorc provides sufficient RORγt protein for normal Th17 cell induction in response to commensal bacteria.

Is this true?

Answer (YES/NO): NO